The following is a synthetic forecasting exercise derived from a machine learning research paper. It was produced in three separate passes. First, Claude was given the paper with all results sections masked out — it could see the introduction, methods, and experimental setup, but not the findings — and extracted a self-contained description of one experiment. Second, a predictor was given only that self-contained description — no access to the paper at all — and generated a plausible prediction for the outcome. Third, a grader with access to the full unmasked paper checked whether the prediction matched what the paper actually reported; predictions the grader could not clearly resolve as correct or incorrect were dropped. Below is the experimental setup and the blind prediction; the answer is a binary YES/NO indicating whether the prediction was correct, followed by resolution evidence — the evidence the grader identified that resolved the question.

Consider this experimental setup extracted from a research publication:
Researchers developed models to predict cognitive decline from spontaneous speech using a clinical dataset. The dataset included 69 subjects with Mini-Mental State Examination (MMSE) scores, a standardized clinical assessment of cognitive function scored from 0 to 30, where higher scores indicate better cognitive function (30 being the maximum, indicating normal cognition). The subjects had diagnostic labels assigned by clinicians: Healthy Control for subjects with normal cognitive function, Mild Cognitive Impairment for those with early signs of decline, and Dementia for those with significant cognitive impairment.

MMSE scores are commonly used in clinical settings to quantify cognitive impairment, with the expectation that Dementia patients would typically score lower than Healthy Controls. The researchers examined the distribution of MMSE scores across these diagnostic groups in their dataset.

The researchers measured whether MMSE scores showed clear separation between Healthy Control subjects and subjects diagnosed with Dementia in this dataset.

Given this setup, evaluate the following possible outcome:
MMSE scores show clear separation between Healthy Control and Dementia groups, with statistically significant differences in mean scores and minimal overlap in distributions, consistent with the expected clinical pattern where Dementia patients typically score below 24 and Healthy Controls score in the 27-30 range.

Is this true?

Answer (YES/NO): NO